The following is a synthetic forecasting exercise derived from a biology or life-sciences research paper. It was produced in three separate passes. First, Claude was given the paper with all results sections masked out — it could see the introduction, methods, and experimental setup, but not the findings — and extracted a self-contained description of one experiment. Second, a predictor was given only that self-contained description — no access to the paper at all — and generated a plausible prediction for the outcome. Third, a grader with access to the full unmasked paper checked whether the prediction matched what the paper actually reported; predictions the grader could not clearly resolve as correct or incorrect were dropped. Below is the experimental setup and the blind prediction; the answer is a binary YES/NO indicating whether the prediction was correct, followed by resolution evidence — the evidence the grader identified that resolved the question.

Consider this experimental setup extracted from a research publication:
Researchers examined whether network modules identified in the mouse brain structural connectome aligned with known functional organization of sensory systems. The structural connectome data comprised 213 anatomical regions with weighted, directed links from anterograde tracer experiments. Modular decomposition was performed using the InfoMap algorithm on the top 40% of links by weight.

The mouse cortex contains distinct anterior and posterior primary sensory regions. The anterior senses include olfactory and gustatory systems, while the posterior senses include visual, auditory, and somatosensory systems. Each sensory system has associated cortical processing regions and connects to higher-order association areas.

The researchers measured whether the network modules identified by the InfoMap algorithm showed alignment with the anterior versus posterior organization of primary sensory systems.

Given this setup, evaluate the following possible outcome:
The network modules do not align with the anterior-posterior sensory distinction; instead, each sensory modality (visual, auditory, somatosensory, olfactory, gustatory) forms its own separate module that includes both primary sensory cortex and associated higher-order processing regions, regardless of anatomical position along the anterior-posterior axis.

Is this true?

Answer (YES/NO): NO